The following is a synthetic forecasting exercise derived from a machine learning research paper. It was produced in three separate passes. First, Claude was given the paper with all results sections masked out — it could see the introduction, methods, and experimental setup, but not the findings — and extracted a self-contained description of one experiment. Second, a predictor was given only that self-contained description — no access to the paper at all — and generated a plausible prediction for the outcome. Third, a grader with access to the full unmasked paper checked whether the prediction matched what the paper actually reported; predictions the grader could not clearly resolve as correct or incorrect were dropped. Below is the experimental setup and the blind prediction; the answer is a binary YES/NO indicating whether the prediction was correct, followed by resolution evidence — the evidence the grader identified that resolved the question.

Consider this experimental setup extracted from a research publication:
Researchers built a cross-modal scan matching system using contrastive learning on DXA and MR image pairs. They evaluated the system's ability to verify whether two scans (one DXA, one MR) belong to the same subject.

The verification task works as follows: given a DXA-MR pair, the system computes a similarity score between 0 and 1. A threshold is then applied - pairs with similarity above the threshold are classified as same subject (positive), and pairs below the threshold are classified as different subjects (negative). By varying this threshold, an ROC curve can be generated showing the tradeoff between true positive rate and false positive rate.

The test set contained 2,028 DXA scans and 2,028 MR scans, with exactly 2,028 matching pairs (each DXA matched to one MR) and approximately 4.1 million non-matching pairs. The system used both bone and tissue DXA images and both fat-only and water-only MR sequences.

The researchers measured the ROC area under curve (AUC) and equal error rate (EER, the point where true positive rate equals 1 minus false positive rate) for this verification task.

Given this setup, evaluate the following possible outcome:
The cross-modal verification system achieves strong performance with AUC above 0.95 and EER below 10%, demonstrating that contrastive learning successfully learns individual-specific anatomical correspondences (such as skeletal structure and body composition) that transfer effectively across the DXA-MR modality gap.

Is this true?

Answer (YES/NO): YES